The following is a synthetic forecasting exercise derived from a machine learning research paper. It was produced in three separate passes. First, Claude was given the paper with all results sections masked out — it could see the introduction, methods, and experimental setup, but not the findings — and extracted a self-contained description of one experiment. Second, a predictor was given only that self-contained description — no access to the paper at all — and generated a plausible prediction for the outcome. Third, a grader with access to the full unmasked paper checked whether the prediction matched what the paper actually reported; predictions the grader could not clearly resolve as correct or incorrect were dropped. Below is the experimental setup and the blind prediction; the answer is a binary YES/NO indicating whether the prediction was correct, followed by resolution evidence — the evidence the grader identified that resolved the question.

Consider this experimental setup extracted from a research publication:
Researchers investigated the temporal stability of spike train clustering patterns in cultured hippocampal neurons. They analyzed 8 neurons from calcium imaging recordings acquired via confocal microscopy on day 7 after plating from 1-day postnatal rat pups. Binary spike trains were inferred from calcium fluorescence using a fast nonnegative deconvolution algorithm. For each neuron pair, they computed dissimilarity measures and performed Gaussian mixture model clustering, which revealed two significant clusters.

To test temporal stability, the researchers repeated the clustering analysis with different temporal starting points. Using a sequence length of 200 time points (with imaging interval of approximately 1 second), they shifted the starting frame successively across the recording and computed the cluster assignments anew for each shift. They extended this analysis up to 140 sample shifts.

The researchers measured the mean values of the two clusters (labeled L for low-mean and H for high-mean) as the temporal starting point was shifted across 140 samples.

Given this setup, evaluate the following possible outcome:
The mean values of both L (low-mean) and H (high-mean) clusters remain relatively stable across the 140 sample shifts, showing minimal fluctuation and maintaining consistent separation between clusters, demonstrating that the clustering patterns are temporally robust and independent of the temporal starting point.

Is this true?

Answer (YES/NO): NO